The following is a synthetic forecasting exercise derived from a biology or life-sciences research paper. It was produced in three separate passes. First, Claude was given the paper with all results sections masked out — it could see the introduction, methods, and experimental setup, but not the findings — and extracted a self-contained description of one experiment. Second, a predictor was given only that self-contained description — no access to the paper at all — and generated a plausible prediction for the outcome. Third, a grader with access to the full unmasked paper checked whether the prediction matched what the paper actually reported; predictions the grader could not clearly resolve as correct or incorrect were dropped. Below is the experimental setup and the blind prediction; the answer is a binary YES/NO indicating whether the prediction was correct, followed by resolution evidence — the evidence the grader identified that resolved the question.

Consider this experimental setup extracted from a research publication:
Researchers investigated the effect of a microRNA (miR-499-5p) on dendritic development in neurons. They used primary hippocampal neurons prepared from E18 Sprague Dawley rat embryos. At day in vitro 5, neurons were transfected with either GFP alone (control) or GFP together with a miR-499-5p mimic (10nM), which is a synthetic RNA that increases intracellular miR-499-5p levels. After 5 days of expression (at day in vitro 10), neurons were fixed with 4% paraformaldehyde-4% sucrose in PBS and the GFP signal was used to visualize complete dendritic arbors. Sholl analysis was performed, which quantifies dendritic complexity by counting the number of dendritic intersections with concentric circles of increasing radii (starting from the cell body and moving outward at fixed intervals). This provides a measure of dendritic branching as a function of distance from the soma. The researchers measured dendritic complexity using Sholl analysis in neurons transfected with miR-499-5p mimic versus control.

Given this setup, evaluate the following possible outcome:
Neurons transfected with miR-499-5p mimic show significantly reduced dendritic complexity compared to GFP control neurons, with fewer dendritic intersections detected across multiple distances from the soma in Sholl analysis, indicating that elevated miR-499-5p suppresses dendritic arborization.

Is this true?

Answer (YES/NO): YES